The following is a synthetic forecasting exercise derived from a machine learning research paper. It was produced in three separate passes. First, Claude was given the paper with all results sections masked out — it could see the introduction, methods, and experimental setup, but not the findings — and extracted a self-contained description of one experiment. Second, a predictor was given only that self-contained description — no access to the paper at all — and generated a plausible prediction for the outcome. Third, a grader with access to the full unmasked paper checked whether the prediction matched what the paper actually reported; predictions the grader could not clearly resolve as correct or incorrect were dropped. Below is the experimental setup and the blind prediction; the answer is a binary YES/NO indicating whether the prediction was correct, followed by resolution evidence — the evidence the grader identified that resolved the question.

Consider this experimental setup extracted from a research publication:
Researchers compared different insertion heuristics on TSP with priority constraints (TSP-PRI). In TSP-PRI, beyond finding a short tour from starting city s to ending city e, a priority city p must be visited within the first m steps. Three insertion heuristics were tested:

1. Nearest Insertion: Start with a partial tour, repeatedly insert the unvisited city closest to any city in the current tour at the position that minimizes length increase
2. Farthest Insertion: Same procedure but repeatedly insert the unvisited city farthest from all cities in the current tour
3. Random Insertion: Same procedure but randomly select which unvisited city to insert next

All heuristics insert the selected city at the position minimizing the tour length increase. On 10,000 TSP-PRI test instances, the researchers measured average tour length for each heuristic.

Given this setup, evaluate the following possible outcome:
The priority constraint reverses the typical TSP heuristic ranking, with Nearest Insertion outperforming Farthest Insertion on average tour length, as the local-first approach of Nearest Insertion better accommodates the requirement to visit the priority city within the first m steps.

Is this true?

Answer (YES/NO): YES